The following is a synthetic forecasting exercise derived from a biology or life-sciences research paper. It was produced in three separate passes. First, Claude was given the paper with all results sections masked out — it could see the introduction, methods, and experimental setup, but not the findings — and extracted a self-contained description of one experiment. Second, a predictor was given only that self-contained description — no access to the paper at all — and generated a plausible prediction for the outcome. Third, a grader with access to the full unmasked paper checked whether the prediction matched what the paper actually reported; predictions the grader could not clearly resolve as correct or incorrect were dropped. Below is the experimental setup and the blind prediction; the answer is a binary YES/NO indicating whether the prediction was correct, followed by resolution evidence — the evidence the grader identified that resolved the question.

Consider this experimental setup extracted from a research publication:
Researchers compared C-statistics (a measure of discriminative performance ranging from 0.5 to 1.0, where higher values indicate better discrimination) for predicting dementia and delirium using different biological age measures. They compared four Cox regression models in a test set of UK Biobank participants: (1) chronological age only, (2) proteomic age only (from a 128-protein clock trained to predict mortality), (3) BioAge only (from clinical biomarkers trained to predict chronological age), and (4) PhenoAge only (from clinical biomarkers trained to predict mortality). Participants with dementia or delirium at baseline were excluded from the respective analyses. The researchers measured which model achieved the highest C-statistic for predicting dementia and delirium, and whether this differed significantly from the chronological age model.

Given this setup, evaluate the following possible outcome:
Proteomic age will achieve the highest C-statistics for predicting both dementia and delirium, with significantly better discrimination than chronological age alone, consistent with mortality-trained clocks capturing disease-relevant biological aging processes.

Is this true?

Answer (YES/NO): NO